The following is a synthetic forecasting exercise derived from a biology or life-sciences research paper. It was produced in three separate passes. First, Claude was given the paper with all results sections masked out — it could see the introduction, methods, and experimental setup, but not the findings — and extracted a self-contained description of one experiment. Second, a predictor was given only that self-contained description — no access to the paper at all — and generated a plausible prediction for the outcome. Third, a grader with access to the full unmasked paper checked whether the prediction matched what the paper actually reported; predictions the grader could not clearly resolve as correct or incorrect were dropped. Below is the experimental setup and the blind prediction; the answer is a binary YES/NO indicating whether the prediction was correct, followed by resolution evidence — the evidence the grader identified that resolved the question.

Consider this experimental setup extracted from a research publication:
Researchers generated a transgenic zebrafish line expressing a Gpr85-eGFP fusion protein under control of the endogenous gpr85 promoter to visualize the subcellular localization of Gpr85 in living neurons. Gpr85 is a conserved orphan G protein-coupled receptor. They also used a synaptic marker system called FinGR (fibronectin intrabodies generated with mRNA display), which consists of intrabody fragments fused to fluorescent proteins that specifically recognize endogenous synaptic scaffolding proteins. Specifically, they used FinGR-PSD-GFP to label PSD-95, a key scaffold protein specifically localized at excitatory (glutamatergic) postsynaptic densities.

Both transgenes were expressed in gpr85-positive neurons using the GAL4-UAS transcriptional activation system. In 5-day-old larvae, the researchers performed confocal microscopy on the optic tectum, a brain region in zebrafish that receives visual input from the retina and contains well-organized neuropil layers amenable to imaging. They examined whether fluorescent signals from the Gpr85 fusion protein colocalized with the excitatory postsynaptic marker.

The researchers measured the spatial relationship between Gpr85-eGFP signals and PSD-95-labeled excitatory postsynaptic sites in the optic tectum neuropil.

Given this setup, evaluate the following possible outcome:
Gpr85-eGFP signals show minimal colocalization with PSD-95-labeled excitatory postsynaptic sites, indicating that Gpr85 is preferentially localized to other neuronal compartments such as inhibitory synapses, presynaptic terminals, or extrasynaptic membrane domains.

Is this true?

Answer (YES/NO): NO